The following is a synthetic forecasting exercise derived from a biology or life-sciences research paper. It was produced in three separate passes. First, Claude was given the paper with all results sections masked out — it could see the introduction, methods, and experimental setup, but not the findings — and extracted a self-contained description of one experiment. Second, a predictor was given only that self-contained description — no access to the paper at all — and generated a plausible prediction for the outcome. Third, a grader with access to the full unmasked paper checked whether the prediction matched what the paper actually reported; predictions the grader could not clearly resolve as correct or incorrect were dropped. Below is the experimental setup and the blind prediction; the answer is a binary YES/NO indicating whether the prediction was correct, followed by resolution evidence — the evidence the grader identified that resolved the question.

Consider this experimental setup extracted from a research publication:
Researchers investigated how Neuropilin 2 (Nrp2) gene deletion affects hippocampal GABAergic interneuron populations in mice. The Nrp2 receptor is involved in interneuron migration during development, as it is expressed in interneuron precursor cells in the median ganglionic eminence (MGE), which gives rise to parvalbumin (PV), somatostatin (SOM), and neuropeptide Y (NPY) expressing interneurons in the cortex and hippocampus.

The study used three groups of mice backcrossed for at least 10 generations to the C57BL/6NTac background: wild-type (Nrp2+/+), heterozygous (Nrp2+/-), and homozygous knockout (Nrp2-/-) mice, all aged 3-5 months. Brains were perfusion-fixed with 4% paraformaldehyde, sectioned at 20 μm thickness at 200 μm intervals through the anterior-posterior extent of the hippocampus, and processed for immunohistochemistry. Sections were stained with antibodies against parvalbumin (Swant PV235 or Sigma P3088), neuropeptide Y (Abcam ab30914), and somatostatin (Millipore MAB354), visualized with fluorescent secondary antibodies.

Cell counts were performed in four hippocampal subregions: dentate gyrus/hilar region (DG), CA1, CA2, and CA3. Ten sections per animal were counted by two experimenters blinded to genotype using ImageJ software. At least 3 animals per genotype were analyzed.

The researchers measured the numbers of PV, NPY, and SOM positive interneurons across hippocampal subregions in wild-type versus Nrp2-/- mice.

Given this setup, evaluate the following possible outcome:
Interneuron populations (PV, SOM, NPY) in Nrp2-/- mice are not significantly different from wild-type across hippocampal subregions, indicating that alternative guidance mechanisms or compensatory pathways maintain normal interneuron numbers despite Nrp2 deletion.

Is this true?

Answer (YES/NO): NO